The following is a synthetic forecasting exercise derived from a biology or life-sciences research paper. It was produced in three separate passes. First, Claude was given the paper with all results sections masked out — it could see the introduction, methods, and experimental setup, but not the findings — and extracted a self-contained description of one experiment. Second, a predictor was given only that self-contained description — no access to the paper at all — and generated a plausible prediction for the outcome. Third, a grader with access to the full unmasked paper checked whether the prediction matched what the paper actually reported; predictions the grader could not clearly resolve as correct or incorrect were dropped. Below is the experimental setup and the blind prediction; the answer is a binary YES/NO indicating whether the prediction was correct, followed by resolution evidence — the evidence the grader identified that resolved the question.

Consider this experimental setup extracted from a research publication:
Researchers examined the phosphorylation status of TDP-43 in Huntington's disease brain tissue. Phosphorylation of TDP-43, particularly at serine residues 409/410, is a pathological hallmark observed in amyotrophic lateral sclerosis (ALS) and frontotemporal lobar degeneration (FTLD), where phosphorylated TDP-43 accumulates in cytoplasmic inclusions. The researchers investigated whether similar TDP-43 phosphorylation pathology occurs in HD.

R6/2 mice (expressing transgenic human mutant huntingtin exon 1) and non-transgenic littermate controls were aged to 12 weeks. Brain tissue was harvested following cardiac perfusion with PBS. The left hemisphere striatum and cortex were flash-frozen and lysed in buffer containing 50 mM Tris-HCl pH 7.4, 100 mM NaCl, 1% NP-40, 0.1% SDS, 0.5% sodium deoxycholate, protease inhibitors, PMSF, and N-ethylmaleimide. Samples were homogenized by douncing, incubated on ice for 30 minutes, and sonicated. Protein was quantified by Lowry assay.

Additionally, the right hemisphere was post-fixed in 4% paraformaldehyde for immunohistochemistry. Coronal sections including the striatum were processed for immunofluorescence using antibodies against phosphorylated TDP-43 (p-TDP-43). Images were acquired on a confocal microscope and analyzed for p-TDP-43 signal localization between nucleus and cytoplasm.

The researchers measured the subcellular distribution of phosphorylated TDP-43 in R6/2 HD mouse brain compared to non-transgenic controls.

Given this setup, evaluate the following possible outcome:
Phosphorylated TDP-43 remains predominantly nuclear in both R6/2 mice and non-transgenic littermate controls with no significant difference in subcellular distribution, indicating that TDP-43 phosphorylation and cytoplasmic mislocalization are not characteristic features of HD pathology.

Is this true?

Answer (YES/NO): NO